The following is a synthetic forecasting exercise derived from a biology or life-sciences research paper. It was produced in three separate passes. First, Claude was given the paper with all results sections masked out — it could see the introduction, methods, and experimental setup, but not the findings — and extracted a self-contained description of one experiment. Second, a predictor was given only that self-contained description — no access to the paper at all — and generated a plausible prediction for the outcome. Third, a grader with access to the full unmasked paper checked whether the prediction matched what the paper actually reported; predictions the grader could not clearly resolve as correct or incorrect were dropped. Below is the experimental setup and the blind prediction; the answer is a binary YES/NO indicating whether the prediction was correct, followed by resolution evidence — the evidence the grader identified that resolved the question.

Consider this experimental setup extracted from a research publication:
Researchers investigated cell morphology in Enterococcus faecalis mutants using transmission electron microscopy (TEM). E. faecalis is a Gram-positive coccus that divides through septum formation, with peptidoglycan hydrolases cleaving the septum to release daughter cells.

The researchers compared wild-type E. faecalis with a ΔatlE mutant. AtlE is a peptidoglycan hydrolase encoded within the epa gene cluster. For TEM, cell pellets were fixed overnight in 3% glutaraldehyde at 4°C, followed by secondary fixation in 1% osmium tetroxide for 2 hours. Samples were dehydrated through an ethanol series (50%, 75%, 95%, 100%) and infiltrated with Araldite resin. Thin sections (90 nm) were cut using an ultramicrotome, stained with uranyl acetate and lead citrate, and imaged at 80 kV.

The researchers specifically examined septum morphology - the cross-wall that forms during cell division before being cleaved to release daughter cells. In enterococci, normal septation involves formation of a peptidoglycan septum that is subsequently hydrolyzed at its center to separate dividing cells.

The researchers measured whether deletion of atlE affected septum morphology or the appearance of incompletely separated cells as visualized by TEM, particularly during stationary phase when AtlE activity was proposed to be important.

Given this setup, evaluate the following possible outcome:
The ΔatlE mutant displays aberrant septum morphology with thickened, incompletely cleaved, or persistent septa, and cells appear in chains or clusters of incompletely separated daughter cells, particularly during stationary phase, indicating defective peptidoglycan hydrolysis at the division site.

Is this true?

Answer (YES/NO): NO